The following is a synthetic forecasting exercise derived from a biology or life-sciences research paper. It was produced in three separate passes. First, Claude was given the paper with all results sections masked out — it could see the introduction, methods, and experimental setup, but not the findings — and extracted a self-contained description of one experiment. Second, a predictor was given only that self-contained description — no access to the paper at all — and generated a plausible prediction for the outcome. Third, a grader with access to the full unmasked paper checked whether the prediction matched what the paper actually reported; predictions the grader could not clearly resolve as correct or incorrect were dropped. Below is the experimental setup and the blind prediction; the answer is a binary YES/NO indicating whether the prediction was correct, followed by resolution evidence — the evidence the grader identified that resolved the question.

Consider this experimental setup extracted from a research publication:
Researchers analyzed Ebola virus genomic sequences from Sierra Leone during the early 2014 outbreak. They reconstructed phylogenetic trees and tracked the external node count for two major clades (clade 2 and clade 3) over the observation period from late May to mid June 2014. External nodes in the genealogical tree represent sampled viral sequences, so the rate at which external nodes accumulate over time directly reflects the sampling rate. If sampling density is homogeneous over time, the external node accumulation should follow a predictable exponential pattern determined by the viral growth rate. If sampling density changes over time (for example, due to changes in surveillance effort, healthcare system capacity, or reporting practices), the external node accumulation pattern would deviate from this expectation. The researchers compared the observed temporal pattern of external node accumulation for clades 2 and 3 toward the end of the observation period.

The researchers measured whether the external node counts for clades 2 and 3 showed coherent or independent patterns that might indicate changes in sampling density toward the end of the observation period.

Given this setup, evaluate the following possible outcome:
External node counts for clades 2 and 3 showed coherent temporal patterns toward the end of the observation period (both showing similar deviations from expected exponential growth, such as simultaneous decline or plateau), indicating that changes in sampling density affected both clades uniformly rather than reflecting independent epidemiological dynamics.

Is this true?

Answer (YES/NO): YES